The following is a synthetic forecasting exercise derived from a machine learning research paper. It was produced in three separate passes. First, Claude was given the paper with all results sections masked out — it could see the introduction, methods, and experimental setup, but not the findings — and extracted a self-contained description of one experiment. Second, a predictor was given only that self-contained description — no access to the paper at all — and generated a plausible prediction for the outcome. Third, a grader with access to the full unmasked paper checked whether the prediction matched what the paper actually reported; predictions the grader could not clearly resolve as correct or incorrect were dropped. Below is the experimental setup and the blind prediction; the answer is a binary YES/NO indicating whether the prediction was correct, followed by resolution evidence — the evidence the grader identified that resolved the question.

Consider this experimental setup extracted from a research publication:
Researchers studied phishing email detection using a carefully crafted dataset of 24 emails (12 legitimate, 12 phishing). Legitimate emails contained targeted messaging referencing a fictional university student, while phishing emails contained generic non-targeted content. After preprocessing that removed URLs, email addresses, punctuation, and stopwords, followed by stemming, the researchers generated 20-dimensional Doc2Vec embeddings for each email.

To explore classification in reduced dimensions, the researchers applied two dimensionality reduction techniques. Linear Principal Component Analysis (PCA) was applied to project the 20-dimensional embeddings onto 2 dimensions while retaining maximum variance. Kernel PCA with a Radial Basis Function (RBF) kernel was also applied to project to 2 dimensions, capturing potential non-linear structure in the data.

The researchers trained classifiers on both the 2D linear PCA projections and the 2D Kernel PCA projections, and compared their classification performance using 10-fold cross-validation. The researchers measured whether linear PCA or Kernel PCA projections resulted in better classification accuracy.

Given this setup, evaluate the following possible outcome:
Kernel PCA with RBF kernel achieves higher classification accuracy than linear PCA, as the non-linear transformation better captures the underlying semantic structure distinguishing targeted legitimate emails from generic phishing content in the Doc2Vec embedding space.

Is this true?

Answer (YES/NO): NO